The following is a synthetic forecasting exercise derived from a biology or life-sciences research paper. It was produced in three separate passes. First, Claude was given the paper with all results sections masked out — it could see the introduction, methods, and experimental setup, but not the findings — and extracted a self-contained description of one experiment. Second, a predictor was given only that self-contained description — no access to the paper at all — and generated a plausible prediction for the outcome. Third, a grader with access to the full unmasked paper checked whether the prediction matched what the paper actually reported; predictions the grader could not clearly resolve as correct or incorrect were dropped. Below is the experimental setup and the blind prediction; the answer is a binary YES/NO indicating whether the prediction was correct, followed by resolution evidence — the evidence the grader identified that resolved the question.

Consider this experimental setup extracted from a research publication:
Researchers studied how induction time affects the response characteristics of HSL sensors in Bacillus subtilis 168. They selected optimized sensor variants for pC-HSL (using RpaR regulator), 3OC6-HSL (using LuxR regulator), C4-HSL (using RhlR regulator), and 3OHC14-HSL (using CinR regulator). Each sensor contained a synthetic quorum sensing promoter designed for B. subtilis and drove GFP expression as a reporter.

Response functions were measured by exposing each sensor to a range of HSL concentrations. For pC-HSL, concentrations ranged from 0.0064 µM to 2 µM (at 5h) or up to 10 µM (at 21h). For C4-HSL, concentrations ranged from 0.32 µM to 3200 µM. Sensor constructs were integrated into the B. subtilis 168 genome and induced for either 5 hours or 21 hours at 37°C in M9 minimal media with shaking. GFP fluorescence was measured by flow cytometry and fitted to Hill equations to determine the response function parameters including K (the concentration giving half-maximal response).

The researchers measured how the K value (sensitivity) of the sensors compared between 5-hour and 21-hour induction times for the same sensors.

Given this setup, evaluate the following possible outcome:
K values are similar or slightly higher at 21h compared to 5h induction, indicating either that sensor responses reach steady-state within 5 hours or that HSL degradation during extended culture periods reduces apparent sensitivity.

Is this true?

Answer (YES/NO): YES